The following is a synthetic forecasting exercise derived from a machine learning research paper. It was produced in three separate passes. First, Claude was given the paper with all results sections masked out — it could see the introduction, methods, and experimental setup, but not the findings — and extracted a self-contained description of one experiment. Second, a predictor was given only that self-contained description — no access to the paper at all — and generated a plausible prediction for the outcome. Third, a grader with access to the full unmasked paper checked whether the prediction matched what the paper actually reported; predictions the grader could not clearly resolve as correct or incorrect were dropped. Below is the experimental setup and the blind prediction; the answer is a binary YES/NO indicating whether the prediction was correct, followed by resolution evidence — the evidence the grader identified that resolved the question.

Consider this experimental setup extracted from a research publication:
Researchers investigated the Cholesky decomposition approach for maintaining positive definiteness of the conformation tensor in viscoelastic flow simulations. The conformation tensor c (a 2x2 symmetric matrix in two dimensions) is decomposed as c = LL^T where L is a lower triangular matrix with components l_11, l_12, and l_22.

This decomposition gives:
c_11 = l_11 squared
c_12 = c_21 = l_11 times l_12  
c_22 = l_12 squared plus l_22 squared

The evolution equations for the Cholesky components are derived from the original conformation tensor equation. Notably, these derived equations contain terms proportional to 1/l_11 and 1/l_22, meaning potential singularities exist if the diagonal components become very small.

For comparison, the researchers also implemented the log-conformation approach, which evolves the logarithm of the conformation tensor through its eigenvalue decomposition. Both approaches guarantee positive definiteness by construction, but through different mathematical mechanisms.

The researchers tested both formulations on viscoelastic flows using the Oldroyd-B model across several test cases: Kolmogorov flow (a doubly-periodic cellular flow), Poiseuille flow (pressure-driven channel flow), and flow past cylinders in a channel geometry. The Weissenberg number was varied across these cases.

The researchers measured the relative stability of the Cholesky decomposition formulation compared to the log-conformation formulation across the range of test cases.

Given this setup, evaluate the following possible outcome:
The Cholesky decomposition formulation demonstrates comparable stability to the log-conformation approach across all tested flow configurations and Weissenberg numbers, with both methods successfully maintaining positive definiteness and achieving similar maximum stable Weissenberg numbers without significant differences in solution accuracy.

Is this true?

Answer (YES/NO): NO